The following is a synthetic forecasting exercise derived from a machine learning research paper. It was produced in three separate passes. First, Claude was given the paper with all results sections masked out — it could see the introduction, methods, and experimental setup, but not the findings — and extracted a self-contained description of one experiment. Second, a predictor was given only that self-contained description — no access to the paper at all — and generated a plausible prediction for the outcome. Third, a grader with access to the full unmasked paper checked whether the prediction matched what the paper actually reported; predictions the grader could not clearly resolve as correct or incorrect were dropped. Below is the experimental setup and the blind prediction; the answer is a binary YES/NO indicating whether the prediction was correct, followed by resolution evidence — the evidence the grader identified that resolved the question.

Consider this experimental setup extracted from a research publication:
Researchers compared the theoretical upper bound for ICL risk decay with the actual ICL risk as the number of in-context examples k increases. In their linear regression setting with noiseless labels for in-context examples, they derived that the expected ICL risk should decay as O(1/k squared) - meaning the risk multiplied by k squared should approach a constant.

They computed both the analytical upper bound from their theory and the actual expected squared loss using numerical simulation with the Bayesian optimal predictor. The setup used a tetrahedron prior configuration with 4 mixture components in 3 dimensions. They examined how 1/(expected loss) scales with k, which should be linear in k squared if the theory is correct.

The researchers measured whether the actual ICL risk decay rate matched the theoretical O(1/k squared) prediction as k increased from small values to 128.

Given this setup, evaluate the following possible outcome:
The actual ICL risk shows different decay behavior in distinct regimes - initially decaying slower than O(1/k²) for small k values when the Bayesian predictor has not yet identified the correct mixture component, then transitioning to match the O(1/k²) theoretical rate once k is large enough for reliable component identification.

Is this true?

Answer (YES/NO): NO